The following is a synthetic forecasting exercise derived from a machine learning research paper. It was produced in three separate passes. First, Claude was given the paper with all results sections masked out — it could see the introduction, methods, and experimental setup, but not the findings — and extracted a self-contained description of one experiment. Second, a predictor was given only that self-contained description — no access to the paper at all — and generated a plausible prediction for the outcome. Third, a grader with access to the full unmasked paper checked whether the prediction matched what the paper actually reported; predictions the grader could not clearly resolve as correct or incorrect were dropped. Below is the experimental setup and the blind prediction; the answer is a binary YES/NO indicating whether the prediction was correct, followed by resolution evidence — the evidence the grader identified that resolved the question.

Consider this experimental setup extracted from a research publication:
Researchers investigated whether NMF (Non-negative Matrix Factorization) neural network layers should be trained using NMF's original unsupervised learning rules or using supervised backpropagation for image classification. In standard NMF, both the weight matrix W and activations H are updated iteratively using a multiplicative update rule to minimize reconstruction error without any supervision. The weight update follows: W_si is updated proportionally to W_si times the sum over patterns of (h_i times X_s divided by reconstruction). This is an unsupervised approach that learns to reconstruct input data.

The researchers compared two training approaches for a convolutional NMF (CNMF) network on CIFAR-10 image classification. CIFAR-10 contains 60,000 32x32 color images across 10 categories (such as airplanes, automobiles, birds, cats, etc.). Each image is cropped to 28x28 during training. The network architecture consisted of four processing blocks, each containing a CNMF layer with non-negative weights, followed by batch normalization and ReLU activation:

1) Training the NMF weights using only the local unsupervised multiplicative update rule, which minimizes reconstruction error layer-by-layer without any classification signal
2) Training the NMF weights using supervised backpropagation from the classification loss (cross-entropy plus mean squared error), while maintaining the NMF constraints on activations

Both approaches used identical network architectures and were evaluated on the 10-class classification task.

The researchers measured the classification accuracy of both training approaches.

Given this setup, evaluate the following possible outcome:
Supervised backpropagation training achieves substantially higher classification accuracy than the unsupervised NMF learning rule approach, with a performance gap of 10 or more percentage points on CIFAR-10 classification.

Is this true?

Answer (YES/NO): YES